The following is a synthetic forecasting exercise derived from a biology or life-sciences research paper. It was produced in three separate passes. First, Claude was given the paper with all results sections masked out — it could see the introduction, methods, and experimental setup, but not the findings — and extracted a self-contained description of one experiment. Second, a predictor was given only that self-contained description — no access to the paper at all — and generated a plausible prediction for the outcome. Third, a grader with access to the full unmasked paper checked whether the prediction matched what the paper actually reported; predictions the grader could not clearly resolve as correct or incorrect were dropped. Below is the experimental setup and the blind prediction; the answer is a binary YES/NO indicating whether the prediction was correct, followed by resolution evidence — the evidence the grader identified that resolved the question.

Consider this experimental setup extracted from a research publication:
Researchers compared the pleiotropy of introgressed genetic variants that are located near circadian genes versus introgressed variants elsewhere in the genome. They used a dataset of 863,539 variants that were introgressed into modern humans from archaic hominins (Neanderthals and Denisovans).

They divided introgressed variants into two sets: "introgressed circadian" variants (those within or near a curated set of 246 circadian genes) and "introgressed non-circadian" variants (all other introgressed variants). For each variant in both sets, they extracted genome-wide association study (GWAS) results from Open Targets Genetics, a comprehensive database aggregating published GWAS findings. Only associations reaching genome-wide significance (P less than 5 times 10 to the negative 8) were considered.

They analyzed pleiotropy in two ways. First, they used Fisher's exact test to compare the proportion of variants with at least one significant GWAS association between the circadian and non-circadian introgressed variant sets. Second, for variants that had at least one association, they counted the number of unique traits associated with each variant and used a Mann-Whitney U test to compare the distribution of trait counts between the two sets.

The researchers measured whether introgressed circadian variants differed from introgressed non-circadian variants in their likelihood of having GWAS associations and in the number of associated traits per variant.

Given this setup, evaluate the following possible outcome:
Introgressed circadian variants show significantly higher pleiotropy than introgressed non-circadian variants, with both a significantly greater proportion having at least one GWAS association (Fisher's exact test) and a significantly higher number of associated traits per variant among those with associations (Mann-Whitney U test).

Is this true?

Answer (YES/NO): YES